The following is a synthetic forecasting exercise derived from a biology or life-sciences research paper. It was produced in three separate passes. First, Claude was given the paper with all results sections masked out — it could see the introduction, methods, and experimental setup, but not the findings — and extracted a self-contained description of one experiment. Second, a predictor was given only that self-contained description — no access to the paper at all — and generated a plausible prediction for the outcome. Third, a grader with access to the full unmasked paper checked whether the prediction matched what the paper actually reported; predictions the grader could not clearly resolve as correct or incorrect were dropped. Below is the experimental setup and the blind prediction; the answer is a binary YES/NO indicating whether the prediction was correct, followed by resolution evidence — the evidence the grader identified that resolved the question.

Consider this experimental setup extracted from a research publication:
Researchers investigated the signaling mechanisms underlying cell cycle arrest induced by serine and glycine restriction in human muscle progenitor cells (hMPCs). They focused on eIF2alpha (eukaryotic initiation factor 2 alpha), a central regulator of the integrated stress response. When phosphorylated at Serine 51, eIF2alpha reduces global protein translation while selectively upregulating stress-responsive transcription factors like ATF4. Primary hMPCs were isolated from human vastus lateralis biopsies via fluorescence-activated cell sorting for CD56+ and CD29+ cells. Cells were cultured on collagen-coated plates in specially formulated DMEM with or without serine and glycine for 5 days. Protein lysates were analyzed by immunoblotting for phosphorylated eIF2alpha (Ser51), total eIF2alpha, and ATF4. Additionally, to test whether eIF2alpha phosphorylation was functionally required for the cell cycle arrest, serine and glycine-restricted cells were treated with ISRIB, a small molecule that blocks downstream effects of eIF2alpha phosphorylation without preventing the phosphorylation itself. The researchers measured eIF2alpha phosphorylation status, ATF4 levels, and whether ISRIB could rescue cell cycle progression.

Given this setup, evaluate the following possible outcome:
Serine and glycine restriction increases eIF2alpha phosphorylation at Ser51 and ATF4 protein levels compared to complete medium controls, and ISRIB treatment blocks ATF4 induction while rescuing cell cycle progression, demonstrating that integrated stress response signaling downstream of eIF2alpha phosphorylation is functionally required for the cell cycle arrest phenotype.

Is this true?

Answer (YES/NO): NO